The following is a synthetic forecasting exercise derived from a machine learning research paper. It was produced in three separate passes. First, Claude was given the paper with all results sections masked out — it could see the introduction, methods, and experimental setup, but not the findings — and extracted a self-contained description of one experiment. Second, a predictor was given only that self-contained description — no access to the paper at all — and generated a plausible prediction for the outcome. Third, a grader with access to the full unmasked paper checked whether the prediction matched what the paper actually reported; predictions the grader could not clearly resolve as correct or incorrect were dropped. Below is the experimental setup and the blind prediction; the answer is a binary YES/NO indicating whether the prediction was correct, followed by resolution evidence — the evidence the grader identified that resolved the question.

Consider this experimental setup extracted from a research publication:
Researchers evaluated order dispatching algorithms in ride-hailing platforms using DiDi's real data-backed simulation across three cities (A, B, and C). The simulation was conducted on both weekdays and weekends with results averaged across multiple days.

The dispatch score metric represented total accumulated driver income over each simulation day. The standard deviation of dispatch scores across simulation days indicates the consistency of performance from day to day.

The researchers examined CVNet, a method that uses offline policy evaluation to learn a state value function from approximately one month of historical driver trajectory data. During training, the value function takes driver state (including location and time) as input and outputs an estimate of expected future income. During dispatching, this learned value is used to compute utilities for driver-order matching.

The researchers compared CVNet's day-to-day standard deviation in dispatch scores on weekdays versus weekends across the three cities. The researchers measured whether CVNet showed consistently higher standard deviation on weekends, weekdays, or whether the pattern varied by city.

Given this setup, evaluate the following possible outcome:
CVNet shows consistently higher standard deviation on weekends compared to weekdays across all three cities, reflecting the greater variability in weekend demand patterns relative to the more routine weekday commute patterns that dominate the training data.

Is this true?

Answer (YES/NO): NO